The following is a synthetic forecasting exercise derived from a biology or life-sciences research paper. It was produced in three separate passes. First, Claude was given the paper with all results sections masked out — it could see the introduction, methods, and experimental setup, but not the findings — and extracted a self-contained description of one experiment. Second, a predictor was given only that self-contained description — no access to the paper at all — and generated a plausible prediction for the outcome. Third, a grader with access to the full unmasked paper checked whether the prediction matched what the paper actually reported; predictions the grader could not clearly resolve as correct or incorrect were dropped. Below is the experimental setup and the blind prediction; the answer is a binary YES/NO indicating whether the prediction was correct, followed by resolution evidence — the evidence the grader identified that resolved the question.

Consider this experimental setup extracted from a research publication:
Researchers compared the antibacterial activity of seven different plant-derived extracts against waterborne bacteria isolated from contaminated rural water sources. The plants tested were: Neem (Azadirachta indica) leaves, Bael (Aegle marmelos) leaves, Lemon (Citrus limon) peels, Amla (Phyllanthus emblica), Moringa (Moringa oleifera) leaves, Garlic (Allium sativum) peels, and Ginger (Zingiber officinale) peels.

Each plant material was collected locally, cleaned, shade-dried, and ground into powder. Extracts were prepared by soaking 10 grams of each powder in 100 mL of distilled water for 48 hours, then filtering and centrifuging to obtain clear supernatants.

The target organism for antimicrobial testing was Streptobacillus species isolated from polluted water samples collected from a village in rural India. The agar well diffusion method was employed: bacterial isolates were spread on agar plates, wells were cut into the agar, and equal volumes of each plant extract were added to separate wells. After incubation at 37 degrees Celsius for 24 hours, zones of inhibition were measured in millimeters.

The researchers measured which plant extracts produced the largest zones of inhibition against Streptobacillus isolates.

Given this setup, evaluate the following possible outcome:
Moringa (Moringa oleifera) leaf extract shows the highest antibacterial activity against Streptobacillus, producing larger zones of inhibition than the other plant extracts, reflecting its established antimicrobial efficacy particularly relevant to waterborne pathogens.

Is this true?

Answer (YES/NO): NO